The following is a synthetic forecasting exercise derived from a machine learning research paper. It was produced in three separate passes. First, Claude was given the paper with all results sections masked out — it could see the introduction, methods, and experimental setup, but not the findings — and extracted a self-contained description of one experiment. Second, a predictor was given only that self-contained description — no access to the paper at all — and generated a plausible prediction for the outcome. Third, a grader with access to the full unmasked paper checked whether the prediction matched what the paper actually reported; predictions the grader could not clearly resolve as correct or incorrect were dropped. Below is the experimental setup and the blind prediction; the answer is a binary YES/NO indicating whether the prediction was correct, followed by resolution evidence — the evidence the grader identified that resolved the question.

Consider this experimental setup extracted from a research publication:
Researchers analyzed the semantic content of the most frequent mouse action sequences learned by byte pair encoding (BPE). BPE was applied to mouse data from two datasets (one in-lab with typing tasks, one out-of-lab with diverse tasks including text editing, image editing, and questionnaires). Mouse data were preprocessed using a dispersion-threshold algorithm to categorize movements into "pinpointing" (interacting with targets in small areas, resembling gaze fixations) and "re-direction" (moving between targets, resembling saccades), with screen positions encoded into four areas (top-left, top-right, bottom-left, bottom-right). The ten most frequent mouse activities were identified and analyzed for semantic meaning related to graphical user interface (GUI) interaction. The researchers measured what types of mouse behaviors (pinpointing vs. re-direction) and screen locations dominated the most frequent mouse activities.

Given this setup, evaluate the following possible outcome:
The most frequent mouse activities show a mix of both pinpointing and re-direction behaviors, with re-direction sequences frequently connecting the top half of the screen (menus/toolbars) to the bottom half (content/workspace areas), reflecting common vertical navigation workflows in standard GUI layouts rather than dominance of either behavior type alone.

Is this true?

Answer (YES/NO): NO